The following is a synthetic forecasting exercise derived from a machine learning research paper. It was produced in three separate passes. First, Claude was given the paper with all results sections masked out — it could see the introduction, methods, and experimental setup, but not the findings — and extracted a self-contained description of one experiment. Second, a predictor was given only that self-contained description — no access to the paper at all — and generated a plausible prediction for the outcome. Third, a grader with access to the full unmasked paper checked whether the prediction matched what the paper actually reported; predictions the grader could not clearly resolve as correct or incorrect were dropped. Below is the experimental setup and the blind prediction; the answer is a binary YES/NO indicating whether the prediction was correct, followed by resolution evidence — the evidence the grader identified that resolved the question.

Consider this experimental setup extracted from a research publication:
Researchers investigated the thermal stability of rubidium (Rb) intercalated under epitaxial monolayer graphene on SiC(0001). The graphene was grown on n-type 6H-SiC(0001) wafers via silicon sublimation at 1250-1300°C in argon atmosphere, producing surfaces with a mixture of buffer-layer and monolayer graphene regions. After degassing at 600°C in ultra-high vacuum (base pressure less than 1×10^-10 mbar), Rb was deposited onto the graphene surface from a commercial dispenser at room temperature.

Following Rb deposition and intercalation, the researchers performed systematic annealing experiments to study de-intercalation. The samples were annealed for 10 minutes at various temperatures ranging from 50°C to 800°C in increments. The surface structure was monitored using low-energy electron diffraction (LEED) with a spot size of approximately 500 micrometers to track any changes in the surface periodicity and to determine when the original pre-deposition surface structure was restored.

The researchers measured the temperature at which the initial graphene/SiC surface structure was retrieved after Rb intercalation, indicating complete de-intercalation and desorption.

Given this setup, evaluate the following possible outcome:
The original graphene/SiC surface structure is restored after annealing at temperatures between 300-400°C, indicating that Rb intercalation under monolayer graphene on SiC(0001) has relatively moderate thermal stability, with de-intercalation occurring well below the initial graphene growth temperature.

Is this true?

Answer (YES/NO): NO